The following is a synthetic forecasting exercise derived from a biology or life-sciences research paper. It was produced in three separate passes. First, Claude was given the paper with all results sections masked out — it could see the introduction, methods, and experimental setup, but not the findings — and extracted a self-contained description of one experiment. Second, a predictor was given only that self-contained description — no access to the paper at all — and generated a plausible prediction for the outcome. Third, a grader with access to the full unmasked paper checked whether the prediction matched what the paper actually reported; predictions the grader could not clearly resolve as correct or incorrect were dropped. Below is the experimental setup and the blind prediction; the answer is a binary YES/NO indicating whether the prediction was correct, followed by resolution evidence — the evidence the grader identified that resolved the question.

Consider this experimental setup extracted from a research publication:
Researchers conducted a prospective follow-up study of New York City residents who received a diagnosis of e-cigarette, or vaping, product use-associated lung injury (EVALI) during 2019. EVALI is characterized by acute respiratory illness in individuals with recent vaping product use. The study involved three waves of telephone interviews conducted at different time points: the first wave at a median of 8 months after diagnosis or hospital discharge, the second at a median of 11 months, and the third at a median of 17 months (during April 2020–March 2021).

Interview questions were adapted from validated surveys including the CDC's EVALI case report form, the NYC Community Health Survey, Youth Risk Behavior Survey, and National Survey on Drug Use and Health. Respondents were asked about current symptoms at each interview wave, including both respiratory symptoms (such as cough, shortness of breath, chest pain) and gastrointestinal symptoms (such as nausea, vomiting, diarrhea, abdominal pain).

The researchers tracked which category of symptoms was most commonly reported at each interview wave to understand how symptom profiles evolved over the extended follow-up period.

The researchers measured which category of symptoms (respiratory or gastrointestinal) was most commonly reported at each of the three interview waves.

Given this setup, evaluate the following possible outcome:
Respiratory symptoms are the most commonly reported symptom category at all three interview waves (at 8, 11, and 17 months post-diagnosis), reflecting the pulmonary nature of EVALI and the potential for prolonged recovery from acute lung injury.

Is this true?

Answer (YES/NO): NO